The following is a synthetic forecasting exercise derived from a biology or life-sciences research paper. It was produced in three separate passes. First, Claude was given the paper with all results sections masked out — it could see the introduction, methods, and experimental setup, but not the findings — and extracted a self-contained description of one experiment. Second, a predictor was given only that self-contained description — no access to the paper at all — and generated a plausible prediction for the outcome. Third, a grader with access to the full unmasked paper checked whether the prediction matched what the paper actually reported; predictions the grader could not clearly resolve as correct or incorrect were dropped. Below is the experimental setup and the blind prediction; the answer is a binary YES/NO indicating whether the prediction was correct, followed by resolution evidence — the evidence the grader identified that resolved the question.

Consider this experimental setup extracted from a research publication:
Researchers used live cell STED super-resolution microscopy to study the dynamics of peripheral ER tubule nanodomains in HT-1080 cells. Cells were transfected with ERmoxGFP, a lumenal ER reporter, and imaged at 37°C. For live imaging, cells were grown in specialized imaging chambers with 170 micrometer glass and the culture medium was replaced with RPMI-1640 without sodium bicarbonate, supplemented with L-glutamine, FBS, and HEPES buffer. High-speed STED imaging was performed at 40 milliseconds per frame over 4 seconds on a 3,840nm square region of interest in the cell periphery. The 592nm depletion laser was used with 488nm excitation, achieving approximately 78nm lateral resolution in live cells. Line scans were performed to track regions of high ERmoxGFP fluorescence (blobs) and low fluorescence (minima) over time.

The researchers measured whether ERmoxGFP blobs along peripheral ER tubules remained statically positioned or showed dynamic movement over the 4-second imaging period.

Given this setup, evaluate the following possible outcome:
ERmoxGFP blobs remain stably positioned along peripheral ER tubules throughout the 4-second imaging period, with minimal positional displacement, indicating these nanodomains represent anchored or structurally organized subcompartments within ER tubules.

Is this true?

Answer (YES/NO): YES